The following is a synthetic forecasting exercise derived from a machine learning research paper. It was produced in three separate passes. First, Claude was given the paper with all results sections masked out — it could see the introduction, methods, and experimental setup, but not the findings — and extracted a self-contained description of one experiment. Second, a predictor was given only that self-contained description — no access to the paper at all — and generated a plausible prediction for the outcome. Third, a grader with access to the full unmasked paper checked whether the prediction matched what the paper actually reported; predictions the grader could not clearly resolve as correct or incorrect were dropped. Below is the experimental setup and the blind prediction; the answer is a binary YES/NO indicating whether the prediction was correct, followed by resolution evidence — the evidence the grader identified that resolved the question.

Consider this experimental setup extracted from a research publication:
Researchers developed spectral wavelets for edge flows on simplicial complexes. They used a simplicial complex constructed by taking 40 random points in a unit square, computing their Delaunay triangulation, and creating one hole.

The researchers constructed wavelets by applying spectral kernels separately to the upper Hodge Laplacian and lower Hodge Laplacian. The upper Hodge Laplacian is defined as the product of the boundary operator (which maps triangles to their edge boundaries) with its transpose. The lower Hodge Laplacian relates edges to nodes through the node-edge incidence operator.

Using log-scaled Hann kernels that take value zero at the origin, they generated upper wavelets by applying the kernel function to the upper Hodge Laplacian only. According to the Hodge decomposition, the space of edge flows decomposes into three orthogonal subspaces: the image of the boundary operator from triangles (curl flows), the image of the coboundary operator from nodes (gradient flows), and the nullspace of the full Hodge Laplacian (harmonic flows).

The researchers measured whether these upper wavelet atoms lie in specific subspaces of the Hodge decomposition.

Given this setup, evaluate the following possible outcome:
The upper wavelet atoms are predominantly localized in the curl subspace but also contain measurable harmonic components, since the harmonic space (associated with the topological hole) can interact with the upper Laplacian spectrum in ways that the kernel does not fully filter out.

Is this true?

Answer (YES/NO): NO